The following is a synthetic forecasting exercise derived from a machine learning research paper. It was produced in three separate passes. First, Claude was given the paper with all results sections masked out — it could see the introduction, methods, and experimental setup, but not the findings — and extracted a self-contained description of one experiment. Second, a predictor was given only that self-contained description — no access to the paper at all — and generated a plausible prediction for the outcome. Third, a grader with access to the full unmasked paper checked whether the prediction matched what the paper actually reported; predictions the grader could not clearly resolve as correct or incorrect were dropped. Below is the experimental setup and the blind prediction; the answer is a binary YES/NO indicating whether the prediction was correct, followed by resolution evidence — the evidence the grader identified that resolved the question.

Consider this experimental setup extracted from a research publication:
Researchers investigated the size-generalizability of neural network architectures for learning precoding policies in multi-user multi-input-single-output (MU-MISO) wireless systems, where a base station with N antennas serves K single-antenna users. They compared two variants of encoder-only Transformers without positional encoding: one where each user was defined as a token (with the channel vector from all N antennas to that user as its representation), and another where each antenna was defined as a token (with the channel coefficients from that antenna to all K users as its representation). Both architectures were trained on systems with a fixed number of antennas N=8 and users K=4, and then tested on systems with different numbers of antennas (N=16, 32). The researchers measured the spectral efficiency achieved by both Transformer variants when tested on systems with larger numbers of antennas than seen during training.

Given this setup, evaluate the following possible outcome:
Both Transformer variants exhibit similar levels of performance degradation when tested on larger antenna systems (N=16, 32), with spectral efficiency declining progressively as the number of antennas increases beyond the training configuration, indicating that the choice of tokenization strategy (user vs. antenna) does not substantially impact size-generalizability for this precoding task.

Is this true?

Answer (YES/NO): NO